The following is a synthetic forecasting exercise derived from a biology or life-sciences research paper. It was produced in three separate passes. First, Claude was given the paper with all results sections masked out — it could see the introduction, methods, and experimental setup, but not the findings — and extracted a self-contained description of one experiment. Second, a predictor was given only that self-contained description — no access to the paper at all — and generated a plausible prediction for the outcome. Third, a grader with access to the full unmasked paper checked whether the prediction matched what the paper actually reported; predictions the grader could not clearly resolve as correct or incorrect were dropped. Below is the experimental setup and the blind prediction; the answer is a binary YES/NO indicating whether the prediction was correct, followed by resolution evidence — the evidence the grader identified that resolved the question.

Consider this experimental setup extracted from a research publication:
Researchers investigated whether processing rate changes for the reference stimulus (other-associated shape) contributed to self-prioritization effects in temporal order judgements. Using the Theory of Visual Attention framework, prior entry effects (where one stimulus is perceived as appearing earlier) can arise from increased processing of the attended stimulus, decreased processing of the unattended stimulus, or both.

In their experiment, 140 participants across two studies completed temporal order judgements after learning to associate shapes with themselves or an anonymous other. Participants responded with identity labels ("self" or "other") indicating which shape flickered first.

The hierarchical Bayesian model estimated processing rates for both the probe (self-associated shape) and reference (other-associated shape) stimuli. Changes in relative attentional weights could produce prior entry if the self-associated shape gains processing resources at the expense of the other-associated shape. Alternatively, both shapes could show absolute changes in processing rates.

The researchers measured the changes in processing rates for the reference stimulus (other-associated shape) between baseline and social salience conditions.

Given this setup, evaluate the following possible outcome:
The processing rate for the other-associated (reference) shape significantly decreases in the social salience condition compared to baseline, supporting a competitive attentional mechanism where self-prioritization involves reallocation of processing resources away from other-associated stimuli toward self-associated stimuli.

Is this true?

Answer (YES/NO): NO